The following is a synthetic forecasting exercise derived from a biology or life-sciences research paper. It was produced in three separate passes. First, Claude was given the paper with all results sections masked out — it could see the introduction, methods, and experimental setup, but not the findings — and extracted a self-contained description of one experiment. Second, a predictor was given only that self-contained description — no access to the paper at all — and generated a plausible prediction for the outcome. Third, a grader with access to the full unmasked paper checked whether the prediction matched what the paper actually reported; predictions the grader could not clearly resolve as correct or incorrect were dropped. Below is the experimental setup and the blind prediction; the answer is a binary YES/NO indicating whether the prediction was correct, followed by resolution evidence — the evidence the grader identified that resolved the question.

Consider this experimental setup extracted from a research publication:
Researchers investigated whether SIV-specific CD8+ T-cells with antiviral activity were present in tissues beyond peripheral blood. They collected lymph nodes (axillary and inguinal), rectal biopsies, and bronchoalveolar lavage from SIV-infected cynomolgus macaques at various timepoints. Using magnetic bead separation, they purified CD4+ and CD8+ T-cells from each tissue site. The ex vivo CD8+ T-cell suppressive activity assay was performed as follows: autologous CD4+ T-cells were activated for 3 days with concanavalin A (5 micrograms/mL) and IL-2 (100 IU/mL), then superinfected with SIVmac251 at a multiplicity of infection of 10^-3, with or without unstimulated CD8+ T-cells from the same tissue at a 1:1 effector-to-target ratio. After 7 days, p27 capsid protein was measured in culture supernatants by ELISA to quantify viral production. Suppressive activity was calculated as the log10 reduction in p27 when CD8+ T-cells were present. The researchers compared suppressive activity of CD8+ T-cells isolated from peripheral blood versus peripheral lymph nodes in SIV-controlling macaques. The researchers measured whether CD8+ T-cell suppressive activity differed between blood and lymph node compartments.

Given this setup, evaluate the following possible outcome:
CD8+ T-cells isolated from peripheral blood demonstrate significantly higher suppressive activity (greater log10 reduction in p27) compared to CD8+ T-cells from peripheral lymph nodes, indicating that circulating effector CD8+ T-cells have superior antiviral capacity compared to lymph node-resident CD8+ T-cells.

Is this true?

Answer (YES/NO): NO